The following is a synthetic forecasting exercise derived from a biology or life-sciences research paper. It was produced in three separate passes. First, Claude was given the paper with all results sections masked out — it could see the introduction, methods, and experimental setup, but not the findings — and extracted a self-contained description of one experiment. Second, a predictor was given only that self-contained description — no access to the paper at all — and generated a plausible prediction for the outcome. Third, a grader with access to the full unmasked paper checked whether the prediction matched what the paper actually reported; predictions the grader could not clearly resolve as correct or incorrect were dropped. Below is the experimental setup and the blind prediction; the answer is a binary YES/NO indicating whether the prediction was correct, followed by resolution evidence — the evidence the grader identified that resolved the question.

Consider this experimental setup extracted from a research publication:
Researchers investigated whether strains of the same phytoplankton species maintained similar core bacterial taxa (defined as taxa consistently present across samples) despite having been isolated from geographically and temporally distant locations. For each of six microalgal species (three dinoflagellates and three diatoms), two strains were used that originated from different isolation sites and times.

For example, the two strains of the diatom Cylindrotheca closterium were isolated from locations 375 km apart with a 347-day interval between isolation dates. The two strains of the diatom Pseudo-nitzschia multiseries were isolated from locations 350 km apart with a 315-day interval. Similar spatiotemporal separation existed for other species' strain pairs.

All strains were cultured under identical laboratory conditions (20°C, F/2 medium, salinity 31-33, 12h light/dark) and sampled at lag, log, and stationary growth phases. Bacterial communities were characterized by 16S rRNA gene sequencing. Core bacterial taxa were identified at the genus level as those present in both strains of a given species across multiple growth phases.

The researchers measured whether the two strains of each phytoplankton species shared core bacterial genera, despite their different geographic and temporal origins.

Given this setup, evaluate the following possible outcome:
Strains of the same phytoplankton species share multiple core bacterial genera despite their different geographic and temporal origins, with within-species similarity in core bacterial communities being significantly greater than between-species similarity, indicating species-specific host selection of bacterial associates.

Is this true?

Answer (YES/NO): YES